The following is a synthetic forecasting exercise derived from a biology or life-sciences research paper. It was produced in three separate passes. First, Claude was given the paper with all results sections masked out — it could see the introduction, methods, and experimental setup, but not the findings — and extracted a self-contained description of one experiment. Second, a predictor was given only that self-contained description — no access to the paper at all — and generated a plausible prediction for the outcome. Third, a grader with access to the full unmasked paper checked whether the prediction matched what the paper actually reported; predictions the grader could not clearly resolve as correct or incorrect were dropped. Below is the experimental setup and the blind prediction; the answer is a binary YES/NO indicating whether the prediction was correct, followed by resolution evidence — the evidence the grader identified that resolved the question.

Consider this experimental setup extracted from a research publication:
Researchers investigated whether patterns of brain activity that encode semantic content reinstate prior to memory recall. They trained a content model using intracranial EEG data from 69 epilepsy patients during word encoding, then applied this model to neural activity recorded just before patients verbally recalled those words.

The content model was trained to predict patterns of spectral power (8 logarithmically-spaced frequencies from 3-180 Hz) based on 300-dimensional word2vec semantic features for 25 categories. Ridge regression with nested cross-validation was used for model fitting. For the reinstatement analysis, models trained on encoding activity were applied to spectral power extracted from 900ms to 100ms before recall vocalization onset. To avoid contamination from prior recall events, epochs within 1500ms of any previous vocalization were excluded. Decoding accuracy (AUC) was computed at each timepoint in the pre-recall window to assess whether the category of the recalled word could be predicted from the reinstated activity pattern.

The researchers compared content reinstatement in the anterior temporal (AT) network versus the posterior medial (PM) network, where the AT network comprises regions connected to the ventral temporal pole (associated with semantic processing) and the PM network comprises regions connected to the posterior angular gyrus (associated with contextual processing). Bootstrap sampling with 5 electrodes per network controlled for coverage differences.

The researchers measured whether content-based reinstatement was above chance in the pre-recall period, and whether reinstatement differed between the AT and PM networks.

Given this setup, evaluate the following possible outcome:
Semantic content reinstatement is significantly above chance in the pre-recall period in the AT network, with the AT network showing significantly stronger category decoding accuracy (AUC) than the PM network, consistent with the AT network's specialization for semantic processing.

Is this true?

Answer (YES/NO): YES